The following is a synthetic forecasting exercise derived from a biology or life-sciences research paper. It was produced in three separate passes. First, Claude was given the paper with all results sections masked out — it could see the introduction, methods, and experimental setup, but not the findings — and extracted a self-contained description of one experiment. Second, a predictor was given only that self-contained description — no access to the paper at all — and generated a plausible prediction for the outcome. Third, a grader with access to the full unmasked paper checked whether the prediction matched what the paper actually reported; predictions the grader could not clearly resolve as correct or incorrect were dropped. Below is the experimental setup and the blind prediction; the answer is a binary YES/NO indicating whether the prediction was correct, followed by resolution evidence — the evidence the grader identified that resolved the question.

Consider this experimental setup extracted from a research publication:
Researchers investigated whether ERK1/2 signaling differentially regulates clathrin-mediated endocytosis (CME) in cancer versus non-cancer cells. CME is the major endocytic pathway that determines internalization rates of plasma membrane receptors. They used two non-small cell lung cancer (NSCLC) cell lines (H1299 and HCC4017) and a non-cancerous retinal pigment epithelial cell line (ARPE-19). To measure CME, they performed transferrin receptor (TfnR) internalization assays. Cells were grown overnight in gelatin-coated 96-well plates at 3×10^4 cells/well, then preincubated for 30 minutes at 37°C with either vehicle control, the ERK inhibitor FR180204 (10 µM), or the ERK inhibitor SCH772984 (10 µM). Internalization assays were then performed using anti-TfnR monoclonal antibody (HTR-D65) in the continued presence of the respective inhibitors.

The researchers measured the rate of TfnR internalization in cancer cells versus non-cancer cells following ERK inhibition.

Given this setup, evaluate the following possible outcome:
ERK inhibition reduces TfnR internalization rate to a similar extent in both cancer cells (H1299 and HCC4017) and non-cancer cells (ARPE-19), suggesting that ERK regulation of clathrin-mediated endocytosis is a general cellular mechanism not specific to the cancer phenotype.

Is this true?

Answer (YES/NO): NO